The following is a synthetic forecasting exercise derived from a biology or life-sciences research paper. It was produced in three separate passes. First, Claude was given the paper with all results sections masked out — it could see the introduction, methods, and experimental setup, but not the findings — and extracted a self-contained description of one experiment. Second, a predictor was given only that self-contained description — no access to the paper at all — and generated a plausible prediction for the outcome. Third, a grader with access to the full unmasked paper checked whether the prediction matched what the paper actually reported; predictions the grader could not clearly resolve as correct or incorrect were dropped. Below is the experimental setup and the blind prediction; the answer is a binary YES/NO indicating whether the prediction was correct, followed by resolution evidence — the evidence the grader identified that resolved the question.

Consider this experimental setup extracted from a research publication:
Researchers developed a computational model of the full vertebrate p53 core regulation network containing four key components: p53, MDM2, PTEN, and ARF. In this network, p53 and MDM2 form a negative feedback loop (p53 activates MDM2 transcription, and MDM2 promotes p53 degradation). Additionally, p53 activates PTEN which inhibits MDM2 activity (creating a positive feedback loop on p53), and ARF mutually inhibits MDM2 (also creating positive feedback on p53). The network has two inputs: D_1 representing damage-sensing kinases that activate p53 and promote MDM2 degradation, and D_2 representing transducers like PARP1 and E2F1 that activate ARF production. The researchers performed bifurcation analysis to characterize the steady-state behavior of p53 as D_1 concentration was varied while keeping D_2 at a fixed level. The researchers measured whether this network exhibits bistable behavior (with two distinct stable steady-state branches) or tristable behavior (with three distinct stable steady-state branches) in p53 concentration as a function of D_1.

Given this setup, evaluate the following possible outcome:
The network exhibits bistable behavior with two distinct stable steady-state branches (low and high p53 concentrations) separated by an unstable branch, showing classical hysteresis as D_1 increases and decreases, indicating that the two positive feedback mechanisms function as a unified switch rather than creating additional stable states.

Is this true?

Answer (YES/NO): NO